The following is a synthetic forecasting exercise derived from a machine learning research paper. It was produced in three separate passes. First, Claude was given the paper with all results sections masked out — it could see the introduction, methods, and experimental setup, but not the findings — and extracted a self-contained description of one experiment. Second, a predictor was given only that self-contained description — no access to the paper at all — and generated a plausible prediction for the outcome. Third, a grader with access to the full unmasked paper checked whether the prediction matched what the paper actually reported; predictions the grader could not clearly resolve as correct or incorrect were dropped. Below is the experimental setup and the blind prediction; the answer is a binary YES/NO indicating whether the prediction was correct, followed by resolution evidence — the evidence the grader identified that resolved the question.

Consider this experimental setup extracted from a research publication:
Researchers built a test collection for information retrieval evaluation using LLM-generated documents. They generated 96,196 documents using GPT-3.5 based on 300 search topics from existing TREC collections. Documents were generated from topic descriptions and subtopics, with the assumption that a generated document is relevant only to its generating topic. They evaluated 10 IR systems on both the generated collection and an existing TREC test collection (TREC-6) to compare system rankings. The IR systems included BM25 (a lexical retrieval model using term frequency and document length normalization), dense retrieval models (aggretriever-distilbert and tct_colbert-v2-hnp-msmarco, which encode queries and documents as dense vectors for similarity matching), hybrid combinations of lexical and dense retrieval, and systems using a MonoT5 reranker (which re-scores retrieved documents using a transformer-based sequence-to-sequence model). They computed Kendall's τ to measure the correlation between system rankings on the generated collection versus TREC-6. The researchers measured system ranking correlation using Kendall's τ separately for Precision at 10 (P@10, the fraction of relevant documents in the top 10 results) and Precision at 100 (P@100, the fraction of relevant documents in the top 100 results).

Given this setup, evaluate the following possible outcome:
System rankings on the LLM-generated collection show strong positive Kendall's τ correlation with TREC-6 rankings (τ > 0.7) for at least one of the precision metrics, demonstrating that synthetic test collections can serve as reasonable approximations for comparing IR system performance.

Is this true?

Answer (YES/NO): YES